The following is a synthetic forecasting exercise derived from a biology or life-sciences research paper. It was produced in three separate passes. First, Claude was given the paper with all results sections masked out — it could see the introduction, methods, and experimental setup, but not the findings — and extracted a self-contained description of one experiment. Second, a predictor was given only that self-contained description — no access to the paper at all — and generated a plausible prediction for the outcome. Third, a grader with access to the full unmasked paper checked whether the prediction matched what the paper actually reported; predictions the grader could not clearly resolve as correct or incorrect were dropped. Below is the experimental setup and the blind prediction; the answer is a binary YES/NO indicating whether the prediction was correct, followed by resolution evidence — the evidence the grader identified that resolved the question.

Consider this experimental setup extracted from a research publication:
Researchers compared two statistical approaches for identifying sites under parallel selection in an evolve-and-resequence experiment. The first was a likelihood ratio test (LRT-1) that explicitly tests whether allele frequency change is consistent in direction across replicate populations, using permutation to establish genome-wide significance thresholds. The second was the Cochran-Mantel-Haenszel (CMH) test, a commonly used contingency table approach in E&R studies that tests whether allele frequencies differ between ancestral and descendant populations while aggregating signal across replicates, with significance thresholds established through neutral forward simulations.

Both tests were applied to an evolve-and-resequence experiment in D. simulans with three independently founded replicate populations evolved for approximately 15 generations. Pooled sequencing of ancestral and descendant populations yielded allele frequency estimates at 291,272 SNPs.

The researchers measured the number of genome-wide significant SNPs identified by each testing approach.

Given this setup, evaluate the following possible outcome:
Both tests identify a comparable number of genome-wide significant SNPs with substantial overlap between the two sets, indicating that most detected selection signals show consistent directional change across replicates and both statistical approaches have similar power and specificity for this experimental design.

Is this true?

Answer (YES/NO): NO